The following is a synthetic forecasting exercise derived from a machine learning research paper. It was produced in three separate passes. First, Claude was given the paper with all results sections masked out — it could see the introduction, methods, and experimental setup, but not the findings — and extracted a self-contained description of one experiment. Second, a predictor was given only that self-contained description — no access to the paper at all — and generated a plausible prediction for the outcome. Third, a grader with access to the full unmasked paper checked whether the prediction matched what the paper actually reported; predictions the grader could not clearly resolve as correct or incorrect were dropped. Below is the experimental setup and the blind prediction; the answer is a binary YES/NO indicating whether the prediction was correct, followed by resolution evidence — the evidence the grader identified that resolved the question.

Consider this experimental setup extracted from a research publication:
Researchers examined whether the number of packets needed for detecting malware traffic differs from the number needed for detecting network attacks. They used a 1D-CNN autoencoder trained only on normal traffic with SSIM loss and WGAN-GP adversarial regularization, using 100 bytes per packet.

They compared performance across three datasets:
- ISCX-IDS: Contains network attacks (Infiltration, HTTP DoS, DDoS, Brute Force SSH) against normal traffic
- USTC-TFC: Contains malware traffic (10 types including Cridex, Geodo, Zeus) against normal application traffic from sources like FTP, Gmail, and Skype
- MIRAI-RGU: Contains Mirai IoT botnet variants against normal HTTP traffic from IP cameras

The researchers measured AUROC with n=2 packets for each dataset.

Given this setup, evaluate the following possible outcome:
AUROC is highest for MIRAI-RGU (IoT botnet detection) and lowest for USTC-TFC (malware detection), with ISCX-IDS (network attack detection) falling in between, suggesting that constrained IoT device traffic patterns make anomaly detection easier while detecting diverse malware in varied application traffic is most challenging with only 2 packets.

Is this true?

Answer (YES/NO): NO